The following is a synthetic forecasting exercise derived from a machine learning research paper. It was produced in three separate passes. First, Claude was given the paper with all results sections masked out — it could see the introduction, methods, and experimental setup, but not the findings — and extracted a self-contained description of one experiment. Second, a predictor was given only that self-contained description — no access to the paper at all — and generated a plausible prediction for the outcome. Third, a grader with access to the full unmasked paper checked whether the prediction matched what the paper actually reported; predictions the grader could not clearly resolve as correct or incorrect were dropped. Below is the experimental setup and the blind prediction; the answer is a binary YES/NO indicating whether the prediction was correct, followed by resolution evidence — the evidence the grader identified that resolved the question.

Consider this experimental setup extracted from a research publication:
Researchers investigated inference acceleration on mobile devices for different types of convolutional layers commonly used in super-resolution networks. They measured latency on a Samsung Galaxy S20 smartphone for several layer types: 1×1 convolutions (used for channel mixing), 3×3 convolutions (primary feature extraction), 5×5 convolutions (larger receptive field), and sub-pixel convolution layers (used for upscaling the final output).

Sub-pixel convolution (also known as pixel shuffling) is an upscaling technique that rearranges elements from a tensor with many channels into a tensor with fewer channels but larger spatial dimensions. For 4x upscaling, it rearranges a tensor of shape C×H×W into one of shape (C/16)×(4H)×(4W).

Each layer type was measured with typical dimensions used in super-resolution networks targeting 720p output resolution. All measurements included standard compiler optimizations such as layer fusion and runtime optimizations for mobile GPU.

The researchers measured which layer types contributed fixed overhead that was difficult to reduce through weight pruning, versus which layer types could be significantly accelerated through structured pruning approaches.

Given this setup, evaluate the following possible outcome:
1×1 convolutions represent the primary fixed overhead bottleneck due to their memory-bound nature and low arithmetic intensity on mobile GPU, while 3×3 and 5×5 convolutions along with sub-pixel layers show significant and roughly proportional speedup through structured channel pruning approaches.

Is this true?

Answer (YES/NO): NO